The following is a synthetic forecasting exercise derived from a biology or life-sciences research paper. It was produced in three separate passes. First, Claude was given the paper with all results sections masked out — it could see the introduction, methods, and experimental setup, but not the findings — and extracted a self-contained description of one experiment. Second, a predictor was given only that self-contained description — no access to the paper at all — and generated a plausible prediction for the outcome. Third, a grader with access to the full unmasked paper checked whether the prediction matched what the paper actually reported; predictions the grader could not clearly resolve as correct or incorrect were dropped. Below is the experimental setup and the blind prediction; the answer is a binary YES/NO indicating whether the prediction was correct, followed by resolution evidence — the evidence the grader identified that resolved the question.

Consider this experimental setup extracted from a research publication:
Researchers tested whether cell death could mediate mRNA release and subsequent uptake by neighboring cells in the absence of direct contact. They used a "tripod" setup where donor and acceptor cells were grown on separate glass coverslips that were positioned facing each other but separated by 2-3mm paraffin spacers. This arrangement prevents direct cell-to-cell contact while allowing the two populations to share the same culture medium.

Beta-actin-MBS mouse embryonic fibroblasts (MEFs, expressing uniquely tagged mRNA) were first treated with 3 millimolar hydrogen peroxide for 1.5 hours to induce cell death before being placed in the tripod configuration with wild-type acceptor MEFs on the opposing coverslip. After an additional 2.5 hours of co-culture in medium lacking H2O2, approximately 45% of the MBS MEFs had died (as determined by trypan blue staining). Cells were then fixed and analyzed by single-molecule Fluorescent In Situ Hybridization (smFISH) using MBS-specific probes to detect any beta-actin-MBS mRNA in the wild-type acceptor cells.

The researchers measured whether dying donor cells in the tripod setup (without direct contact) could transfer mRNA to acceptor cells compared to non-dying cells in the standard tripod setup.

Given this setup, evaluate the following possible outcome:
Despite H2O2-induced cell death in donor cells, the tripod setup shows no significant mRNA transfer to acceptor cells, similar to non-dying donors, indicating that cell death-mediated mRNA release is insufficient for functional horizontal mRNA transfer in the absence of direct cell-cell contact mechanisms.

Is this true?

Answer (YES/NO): NO